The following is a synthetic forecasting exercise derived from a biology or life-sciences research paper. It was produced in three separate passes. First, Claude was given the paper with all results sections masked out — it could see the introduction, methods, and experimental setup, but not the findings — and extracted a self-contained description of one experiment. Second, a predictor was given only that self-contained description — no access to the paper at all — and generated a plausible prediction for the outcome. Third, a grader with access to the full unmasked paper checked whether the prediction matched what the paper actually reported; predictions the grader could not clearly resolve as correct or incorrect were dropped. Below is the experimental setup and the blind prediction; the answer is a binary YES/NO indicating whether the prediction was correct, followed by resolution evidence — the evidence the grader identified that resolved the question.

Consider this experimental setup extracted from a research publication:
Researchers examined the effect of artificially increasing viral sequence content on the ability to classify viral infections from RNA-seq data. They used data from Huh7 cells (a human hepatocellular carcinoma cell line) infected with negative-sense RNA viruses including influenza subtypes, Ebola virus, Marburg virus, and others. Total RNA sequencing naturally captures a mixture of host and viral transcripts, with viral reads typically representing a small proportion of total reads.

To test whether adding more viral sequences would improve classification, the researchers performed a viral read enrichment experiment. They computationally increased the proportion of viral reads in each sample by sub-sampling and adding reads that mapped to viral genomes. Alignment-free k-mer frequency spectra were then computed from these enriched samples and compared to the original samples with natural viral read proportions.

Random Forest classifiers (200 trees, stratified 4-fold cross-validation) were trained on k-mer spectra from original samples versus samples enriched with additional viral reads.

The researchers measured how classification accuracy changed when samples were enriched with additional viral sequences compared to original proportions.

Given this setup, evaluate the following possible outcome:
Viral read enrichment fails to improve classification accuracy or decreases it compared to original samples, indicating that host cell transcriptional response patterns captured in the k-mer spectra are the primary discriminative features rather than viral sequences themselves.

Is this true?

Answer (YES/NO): NO